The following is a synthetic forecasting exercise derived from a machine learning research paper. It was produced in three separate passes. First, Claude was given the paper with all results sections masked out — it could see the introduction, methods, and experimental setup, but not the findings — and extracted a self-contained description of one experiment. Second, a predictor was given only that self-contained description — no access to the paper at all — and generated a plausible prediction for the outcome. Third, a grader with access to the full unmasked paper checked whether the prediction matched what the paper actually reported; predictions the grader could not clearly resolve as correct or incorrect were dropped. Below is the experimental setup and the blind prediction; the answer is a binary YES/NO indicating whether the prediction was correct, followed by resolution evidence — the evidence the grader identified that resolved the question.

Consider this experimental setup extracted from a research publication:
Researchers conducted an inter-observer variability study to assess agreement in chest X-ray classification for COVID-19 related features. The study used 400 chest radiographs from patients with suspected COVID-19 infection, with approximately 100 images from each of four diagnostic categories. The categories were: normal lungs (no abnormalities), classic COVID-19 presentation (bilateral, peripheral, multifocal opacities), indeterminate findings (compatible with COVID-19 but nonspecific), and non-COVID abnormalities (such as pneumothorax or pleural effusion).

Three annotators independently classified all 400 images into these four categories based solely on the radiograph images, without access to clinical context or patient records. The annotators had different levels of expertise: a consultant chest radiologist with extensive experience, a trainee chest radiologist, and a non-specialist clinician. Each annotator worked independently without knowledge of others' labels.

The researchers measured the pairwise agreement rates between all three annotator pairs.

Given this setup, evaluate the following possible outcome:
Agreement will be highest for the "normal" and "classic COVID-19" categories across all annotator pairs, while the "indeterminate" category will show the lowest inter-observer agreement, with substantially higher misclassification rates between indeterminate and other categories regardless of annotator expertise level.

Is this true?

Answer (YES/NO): YES